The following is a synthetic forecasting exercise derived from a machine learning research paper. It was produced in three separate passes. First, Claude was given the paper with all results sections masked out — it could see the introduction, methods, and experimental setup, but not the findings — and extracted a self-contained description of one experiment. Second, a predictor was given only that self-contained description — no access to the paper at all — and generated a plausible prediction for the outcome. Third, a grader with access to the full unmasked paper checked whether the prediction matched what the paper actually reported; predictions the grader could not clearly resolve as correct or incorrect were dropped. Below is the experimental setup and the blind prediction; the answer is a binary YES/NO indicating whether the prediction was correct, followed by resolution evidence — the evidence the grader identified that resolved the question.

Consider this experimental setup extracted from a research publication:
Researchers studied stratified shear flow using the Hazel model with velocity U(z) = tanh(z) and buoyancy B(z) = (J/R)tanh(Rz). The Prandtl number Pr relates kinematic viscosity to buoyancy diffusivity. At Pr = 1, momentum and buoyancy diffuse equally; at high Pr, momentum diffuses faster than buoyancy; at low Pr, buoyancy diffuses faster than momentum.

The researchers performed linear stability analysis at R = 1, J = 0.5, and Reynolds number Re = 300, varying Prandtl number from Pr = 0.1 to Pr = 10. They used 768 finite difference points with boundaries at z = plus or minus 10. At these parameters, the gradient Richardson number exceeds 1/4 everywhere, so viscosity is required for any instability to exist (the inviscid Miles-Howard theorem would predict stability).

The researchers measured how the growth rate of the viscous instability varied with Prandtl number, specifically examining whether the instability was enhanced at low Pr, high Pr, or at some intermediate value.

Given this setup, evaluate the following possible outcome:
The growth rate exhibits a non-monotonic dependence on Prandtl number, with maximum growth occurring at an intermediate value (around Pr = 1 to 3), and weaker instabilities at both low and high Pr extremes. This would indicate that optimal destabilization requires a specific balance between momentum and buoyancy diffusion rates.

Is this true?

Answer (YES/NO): NO